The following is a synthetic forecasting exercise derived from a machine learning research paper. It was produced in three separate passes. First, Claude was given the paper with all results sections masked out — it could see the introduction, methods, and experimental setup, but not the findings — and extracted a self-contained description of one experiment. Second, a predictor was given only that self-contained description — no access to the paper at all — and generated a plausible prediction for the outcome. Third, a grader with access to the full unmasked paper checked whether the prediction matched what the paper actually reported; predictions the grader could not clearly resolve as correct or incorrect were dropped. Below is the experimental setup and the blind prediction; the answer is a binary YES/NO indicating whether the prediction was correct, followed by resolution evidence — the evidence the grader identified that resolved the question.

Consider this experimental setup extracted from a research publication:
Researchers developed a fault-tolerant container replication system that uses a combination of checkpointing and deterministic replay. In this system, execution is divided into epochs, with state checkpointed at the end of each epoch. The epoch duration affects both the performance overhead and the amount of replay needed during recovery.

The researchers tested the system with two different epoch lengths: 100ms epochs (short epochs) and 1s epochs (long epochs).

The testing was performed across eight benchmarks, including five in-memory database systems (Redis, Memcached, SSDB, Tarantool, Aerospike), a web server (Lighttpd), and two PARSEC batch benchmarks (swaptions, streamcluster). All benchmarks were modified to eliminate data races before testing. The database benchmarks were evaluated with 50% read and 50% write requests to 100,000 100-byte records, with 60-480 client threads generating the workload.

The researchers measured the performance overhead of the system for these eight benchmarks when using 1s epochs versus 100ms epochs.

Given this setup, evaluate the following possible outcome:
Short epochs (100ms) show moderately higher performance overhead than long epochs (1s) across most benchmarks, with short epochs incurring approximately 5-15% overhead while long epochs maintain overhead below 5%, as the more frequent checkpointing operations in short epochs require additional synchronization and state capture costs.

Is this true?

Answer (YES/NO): NO